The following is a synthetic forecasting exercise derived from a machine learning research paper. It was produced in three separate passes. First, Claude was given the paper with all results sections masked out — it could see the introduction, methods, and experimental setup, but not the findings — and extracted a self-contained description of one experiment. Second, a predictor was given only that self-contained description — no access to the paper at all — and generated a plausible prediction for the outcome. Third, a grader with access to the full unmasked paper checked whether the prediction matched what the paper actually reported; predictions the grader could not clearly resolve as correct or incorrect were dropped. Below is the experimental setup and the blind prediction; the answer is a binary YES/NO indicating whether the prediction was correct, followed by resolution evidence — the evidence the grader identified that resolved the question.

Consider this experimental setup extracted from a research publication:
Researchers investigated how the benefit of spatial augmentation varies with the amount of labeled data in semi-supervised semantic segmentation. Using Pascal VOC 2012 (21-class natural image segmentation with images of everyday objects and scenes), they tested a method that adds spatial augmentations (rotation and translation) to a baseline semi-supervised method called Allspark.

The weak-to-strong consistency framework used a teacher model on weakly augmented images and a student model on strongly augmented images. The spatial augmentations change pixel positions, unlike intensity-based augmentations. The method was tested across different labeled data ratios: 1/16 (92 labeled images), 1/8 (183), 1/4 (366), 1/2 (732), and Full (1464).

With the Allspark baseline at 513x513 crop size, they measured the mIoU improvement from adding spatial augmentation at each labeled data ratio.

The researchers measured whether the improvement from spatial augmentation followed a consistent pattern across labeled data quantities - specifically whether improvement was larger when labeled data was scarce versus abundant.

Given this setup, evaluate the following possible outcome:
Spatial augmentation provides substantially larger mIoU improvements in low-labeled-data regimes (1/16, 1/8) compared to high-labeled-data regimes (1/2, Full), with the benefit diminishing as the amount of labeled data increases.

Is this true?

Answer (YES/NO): NO